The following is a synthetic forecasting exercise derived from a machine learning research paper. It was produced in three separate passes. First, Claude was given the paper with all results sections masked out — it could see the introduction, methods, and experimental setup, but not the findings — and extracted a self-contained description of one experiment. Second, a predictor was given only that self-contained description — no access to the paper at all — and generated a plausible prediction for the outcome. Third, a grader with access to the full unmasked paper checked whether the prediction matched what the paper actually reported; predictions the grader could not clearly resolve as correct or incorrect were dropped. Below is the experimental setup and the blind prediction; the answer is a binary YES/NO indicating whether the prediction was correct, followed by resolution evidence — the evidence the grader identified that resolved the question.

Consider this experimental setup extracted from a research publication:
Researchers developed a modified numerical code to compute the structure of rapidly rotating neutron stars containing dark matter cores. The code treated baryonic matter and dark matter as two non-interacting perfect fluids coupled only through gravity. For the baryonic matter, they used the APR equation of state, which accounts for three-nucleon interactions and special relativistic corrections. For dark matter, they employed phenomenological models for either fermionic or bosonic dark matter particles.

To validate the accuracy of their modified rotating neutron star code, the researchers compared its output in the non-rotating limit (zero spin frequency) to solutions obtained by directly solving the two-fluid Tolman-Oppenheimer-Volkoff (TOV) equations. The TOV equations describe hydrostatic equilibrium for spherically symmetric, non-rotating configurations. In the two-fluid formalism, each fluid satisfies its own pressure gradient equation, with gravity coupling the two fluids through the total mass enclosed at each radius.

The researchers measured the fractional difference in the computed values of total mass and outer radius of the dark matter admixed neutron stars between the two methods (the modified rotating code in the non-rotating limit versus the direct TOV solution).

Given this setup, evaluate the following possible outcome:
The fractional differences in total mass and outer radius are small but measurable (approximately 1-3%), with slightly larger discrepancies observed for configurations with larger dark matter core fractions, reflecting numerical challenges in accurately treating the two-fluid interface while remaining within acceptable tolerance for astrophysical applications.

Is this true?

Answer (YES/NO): NO